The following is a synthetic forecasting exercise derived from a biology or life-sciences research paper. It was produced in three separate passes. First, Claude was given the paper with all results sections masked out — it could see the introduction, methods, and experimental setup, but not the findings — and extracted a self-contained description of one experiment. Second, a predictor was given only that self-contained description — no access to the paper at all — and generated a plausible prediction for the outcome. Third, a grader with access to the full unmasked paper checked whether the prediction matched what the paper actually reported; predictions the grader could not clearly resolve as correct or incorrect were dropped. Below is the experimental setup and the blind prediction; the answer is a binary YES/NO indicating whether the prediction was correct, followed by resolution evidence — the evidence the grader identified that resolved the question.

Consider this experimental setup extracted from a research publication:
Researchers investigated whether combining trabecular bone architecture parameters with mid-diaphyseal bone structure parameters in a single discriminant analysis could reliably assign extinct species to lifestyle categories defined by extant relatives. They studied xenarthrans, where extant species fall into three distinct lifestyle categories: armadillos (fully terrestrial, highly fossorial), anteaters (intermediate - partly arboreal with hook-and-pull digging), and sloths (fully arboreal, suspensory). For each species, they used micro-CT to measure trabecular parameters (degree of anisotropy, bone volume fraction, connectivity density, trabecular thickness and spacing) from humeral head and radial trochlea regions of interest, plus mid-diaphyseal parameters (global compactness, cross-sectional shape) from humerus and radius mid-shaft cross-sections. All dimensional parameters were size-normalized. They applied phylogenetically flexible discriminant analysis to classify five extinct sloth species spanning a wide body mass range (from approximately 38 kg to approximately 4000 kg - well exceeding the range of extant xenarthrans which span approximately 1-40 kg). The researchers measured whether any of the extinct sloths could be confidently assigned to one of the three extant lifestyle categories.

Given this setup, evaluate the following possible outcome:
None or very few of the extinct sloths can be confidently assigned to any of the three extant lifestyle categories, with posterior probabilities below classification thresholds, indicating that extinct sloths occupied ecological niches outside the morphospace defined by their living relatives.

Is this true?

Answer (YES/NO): YES